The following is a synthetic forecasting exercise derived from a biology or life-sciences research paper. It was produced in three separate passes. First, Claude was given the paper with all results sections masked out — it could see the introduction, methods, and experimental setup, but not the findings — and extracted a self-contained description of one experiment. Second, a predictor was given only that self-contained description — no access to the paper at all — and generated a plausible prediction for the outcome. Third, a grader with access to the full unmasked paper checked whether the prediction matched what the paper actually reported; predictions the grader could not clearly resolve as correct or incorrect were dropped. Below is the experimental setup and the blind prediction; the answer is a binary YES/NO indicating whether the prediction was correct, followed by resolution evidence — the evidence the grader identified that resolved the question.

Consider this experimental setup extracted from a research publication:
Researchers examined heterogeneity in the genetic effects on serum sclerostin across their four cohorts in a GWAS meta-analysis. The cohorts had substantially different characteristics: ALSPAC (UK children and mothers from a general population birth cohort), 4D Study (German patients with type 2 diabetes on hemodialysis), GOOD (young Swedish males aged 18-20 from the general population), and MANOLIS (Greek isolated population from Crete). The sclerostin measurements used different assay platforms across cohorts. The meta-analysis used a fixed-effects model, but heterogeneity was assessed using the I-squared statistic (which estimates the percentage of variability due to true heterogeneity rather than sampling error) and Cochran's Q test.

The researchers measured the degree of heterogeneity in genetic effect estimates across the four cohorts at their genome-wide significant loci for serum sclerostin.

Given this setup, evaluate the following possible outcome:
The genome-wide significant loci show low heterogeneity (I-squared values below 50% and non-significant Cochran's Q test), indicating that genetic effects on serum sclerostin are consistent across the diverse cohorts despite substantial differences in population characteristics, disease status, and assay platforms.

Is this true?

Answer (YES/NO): NO